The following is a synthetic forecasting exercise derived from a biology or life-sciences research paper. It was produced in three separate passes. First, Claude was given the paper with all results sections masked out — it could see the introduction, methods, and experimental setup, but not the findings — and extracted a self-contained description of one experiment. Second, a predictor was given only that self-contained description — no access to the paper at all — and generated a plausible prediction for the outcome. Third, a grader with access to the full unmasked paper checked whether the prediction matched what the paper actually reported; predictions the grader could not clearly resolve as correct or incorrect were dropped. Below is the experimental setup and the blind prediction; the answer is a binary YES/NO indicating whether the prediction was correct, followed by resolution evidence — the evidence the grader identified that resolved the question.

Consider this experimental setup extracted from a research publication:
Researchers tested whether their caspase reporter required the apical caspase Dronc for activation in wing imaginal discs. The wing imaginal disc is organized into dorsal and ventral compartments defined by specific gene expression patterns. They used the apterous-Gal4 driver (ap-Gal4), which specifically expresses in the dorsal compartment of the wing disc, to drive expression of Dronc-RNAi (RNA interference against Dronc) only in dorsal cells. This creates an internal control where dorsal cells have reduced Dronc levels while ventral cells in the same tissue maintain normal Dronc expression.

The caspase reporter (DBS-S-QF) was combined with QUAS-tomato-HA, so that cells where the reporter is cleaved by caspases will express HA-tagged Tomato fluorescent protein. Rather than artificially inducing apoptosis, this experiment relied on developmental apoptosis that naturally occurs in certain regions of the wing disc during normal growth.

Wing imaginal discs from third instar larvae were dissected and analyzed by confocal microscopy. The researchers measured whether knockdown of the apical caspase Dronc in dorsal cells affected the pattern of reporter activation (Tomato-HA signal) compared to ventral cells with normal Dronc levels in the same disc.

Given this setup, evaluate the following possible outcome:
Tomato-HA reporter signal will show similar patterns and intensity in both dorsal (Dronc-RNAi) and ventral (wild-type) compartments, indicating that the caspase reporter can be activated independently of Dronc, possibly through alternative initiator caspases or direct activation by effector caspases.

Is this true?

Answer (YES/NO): NO